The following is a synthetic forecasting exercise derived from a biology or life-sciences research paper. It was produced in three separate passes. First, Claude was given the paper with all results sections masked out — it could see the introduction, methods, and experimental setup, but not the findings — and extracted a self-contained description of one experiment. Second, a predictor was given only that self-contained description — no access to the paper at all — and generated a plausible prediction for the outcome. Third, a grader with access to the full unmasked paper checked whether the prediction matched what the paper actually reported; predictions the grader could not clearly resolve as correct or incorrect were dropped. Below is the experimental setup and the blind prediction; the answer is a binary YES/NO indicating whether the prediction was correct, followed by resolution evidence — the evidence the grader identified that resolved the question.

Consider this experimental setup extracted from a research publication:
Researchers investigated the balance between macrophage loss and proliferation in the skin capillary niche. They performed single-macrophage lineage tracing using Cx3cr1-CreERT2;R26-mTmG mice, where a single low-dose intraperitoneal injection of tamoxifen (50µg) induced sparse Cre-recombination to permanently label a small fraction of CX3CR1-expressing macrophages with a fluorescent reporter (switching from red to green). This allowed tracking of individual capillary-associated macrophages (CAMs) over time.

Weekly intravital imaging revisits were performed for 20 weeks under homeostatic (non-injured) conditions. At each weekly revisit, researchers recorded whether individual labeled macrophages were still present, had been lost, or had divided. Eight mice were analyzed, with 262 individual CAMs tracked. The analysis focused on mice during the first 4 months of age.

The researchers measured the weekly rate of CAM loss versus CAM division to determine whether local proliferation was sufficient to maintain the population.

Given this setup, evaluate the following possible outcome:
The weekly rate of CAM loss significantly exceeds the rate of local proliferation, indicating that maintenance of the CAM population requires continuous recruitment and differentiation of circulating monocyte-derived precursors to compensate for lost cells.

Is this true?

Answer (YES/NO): NO